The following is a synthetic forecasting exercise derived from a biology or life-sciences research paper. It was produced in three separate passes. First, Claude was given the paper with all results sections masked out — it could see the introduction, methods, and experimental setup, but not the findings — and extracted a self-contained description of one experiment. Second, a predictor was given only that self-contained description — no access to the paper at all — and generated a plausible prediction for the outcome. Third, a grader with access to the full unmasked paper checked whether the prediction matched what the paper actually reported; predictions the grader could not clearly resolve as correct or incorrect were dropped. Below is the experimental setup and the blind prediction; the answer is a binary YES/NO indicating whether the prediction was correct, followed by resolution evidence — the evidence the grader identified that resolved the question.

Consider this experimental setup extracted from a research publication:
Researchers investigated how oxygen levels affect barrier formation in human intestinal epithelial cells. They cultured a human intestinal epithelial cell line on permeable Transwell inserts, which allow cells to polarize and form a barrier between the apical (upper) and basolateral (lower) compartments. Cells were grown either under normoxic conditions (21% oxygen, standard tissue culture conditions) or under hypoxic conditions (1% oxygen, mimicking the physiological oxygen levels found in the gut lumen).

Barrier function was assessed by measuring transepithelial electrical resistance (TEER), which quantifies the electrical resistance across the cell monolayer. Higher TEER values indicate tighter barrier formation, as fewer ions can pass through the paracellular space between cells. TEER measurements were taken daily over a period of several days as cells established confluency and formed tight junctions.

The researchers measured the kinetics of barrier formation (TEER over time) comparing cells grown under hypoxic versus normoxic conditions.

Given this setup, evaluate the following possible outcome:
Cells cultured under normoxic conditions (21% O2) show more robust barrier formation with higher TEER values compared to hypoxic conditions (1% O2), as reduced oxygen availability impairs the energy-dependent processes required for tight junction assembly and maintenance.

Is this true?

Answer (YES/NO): NO